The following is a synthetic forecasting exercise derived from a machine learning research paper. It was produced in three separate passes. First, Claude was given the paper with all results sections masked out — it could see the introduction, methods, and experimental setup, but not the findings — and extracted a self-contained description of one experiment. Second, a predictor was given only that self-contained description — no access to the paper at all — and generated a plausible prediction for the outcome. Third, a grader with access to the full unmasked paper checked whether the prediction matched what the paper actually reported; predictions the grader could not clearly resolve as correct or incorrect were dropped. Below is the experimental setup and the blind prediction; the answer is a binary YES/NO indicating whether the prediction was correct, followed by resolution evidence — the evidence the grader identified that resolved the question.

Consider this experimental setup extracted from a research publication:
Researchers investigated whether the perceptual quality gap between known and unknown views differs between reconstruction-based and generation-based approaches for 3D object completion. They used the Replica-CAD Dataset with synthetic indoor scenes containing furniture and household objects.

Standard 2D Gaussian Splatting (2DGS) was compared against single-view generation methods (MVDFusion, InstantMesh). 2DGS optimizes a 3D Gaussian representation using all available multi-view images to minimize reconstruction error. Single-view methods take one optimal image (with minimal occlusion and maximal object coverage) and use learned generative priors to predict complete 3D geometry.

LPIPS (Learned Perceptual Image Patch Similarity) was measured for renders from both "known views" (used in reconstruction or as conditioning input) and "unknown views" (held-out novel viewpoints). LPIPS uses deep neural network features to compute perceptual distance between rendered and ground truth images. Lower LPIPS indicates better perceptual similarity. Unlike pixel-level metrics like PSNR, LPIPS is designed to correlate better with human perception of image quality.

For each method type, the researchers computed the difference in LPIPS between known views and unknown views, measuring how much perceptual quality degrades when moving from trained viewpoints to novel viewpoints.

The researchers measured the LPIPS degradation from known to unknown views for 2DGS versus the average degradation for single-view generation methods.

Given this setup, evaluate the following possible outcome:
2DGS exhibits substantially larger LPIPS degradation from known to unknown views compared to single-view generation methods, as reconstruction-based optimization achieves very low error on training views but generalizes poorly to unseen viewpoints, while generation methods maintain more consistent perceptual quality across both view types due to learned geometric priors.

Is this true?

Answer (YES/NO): YES